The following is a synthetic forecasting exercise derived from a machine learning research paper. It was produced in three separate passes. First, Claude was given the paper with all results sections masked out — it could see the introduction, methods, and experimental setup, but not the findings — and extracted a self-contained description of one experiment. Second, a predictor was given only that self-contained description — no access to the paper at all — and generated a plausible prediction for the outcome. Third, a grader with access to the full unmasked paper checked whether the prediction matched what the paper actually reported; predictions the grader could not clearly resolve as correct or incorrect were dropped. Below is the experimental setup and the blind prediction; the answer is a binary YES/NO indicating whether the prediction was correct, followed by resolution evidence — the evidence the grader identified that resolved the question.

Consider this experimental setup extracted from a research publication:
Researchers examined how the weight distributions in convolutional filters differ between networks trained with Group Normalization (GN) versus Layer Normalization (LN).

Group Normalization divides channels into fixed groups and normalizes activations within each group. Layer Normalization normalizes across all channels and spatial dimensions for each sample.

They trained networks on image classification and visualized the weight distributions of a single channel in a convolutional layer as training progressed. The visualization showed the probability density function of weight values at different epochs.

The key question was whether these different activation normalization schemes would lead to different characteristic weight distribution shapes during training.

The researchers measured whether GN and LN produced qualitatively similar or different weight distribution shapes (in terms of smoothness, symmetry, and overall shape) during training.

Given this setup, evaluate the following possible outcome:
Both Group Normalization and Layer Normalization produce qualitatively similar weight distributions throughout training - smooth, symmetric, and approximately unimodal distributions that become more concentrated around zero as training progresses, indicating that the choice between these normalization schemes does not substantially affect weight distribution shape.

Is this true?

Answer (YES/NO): NO